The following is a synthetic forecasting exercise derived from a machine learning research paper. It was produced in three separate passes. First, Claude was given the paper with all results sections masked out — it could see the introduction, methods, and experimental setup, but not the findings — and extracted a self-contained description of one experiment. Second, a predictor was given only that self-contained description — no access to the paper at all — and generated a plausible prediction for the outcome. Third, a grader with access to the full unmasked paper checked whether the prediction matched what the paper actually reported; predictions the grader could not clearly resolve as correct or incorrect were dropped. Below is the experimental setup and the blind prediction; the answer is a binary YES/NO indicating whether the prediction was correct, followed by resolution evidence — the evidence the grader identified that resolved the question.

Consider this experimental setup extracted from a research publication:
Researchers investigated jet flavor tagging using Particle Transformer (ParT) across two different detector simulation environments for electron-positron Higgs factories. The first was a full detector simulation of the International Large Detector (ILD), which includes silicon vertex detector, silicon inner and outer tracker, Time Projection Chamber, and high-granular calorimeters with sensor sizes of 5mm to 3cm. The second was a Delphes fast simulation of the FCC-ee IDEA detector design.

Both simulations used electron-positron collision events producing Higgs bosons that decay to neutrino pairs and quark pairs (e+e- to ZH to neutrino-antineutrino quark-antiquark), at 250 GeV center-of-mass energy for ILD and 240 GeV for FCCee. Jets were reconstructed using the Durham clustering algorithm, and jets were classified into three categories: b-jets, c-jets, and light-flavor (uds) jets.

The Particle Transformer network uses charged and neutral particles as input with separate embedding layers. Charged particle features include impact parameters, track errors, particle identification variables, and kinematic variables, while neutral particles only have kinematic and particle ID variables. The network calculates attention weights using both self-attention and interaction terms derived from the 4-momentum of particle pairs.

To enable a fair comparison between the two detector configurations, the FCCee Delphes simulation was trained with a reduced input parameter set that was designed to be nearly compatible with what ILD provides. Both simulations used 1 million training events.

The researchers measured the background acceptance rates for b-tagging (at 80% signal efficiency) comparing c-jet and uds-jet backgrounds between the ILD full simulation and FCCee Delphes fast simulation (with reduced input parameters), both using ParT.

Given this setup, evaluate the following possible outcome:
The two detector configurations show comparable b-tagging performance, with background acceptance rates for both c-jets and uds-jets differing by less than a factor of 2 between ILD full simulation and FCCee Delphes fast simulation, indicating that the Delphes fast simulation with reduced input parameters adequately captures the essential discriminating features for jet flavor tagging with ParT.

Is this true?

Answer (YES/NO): YES